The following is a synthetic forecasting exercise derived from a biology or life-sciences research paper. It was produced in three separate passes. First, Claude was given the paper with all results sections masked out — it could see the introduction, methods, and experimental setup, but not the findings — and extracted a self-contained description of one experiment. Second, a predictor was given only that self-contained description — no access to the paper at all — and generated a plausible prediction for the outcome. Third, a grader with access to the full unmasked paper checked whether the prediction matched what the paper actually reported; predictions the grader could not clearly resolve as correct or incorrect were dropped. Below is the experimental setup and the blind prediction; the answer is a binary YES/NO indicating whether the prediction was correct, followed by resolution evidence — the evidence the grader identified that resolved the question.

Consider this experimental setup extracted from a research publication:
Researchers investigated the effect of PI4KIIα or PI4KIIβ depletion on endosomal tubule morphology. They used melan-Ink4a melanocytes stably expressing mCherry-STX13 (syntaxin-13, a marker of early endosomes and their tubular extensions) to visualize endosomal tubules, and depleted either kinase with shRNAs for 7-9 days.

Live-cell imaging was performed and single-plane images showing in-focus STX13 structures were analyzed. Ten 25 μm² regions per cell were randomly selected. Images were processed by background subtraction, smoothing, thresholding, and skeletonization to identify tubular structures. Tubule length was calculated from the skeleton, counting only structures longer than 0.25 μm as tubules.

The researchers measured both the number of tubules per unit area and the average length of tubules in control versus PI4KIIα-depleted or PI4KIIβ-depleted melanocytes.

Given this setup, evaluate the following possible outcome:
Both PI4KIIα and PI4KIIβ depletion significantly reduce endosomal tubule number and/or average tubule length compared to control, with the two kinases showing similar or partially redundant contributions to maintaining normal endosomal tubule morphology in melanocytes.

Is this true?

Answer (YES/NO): NO